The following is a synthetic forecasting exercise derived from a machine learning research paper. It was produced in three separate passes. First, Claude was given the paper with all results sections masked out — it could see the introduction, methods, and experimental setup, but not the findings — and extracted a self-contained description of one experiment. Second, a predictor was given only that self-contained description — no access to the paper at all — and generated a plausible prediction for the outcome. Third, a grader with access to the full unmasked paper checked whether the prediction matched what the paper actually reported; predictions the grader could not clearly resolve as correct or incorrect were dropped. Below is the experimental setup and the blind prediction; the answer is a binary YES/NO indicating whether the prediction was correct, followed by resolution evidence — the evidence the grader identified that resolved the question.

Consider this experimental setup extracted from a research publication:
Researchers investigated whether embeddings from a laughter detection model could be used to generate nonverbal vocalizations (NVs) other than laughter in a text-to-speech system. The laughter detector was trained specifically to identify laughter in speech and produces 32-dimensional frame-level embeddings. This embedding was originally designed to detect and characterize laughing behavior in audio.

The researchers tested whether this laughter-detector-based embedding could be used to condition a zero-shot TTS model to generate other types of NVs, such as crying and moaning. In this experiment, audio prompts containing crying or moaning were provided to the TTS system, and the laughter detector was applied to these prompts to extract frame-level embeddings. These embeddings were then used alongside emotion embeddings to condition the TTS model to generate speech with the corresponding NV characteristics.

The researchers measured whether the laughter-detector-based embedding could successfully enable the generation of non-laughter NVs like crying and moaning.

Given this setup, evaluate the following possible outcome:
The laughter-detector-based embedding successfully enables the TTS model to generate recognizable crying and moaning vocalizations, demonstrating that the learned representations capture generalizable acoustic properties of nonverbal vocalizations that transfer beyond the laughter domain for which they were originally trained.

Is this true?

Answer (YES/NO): YES